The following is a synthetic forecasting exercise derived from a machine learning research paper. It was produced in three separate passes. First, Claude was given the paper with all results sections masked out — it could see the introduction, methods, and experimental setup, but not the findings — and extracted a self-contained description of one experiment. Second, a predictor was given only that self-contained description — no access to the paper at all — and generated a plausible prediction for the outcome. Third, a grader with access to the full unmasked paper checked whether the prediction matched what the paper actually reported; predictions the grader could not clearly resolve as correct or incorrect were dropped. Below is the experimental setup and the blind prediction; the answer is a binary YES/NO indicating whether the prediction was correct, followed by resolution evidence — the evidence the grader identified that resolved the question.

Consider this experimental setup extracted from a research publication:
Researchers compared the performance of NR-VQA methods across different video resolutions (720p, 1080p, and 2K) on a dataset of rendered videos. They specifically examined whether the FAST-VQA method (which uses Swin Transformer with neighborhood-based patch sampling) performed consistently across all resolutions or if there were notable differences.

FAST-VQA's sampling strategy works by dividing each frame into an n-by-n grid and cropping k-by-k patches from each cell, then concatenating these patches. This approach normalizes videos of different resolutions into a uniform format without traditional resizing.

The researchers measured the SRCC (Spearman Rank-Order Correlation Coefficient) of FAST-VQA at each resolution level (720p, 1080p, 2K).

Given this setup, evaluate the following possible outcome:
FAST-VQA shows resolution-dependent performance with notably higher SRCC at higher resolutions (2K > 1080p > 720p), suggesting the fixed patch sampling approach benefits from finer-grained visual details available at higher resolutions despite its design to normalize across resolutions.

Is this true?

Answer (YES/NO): NO